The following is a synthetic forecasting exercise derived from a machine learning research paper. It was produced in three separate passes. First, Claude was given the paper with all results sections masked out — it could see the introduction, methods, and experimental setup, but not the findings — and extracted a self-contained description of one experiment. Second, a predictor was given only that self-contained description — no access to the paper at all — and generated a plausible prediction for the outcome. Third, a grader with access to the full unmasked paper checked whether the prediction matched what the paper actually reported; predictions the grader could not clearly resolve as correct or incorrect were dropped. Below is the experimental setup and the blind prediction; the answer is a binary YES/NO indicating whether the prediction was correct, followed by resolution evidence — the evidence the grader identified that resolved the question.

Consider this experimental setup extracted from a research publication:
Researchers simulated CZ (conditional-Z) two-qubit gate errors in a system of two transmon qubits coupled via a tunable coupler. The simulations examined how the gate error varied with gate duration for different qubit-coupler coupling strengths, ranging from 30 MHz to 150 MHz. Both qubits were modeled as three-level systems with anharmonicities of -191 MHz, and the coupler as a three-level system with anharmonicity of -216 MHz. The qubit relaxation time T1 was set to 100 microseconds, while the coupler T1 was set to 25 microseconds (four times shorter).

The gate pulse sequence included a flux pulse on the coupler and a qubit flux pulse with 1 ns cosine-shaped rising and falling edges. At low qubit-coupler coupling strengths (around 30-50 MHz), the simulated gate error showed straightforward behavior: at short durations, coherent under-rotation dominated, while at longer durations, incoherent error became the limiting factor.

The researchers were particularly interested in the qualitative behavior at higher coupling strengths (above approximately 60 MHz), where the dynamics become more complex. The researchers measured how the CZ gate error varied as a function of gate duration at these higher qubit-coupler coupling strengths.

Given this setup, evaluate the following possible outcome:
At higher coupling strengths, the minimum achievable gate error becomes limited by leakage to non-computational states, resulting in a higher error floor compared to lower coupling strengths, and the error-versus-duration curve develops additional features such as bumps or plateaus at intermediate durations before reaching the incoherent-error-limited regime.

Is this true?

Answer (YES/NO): NO